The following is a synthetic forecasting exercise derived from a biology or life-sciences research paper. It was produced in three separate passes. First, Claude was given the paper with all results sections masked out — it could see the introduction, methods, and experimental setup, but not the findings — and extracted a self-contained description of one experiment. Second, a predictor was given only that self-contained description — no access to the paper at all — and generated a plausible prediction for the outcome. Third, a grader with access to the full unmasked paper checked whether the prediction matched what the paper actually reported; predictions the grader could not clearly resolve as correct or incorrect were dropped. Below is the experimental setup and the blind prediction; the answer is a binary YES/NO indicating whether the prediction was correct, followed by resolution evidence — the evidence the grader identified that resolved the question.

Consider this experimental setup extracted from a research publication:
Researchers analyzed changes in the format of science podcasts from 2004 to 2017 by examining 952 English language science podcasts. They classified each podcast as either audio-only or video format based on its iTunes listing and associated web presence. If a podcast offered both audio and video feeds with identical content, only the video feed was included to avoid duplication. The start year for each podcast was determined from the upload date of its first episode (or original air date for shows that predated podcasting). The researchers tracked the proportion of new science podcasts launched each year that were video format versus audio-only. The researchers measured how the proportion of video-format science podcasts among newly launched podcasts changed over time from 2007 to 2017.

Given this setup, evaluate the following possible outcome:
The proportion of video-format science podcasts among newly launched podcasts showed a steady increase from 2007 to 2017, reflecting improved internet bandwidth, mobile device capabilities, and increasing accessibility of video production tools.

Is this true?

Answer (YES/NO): NO